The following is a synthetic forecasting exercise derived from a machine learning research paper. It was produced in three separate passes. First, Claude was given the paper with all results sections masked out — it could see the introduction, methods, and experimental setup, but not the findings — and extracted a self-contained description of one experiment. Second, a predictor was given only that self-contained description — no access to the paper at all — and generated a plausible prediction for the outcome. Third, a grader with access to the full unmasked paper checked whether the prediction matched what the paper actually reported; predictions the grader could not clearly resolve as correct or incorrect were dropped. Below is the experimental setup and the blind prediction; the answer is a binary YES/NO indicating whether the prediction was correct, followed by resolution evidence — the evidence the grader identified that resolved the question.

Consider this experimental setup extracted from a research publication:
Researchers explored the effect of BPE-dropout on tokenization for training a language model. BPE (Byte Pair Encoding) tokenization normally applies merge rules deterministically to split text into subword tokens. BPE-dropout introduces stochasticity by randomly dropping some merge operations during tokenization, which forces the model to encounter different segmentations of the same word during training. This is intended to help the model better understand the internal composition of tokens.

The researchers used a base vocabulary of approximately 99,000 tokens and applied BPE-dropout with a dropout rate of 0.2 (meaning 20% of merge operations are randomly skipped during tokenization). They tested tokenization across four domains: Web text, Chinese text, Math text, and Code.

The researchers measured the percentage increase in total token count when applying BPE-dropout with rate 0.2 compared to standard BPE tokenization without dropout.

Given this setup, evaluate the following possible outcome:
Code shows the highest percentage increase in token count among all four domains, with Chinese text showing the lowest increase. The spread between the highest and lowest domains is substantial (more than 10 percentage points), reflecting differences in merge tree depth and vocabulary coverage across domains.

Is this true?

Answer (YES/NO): NO